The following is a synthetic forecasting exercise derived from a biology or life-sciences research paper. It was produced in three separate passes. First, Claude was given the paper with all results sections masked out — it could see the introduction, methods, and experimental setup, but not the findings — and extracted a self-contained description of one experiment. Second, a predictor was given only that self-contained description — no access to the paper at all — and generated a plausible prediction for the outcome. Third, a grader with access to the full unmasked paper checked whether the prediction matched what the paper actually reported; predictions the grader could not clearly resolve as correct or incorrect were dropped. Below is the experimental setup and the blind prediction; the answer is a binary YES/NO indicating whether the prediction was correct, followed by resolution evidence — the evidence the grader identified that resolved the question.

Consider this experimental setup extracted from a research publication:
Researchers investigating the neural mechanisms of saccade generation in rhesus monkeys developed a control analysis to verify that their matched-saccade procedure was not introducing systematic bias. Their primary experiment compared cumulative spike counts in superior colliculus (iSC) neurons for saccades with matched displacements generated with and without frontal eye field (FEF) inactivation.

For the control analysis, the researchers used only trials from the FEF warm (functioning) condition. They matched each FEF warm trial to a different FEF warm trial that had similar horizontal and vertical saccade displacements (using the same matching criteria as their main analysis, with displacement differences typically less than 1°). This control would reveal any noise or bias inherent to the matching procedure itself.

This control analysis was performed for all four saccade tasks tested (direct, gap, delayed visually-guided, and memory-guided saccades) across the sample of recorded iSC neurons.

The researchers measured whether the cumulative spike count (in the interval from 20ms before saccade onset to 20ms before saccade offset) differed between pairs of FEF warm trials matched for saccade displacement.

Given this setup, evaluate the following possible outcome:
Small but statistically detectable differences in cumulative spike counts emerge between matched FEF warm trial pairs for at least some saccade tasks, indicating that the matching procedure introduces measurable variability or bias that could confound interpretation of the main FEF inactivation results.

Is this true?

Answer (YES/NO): NO